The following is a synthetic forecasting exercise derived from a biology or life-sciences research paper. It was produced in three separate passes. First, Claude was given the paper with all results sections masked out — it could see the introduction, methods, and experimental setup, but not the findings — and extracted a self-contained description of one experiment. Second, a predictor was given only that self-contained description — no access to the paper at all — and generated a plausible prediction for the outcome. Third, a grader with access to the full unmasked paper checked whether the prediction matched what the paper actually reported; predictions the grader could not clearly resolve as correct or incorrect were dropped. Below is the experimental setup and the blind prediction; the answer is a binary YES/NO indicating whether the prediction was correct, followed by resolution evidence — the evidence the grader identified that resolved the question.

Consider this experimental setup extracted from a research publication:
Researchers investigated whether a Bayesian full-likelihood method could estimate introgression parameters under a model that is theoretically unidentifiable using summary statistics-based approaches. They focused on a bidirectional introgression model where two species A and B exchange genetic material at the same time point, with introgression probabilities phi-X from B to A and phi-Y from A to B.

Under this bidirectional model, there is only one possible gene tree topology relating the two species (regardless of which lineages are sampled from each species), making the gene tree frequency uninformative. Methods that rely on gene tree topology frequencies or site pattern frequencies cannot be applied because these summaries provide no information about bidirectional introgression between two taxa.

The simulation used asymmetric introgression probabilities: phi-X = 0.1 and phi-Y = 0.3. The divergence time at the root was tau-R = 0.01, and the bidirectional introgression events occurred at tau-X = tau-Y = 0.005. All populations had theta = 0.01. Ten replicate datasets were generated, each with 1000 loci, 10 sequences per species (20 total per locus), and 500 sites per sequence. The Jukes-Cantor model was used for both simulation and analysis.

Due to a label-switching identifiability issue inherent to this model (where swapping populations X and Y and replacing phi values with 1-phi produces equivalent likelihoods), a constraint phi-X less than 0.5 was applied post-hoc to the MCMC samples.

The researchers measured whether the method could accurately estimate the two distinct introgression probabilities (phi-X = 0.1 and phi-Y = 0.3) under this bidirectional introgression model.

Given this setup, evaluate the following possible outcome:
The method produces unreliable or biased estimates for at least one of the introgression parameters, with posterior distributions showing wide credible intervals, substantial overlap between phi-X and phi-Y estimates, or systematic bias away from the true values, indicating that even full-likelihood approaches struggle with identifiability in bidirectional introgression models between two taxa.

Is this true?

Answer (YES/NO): NO